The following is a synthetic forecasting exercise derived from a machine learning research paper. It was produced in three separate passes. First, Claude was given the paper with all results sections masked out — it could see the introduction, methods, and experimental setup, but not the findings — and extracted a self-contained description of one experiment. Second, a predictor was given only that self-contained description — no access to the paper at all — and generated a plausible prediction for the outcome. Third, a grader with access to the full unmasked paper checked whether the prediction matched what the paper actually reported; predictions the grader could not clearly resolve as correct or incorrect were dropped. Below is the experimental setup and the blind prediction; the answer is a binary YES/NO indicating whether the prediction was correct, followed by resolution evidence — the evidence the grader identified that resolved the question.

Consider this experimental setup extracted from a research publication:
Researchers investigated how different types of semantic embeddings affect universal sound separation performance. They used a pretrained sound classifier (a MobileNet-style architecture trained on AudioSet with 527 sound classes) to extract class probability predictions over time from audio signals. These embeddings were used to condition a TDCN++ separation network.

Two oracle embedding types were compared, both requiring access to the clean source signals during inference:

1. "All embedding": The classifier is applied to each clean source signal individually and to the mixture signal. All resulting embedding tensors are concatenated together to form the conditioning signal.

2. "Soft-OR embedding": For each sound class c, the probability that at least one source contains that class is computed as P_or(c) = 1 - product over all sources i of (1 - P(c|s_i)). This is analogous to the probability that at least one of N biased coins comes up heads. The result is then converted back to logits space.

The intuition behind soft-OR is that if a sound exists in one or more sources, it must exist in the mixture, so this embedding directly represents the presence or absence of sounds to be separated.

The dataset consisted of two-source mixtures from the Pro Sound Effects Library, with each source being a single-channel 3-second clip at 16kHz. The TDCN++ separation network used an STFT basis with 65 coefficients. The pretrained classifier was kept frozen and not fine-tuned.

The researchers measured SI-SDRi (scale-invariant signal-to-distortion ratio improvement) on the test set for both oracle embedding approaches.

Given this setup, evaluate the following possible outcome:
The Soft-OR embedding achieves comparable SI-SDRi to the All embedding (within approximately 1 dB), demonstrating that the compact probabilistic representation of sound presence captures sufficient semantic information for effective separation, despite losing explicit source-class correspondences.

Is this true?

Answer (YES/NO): YES